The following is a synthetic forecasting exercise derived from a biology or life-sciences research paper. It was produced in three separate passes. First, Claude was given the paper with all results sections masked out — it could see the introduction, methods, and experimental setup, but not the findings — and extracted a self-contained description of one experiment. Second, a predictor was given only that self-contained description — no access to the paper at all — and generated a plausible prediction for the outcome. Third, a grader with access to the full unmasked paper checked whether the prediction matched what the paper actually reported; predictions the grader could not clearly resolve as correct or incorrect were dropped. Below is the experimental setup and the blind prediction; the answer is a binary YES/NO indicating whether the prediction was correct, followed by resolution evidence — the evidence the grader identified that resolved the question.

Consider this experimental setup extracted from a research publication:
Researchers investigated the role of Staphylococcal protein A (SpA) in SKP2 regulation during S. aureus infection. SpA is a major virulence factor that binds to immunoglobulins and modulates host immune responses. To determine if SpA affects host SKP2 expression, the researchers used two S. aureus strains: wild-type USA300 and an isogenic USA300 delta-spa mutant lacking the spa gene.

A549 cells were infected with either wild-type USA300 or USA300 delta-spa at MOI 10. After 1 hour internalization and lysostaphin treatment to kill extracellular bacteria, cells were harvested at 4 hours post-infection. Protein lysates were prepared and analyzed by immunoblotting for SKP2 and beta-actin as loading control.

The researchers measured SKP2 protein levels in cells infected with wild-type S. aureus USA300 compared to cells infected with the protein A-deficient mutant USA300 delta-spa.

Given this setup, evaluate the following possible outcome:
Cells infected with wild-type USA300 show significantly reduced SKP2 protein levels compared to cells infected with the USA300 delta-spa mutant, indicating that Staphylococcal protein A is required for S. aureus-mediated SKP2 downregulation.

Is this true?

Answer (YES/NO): NO